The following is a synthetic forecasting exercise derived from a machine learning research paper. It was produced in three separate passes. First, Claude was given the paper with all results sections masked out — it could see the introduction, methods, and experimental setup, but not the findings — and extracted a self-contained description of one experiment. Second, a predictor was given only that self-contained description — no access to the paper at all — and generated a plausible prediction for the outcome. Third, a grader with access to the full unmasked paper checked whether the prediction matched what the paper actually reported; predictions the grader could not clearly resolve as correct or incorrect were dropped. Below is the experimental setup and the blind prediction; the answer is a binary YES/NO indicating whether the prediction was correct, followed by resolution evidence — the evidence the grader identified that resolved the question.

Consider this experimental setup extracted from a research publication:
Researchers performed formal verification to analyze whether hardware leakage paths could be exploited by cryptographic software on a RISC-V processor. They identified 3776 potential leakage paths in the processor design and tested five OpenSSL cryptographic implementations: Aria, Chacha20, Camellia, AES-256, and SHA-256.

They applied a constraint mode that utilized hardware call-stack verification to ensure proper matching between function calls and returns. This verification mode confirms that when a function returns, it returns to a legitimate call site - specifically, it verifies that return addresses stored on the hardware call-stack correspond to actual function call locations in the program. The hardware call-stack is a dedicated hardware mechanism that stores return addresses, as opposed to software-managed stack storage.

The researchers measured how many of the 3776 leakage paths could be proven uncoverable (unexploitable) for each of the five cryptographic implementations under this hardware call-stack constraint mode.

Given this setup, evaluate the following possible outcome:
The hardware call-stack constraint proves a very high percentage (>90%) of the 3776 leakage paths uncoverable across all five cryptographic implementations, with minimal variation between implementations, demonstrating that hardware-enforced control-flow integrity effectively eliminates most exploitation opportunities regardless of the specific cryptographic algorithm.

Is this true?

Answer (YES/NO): YES